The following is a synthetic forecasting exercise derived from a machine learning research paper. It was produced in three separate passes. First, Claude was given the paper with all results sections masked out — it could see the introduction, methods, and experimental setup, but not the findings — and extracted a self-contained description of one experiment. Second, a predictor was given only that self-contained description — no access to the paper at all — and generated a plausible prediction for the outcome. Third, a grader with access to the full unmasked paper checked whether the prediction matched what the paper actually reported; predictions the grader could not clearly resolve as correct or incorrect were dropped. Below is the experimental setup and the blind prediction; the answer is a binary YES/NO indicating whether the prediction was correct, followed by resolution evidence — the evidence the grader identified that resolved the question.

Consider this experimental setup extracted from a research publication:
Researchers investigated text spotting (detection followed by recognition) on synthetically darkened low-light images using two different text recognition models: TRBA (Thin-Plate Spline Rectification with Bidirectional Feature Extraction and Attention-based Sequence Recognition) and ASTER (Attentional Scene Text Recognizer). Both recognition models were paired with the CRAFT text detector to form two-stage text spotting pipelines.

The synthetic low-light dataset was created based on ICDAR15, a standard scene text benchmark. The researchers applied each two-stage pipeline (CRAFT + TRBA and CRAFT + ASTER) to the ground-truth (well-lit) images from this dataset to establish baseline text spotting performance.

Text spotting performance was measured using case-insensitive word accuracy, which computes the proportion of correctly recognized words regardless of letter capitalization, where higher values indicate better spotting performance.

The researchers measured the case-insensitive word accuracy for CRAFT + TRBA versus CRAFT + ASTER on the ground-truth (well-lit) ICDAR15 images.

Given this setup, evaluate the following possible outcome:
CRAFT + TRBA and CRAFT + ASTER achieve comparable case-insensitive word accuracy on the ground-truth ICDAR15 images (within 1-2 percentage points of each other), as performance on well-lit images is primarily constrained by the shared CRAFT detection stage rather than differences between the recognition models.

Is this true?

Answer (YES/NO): NO